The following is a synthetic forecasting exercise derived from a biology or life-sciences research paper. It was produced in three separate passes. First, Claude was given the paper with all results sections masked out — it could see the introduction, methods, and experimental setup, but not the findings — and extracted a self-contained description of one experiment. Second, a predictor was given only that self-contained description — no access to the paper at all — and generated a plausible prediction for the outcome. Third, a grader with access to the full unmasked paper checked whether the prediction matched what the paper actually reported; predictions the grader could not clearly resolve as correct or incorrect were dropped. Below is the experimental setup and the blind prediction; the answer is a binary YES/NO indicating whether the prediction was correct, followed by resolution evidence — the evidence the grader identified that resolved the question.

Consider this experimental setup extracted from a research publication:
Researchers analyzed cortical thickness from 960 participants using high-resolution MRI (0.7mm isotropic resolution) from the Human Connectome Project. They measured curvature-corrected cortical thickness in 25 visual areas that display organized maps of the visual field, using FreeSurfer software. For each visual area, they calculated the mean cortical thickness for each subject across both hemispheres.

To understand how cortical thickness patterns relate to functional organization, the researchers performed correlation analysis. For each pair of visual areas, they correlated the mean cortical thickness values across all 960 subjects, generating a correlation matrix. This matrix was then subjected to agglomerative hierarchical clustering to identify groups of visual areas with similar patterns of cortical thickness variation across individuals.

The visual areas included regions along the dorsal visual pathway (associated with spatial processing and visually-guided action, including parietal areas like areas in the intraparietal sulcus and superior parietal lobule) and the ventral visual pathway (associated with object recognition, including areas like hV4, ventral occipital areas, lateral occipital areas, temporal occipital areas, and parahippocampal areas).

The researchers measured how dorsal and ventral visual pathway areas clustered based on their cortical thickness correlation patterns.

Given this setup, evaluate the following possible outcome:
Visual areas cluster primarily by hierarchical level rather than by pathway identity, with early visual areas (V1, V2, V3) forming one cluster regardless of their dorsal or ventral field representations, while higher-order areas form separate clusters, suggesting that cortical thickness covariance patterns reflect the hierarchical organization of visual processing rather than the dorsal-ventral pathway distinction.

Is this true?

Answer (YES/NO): NO